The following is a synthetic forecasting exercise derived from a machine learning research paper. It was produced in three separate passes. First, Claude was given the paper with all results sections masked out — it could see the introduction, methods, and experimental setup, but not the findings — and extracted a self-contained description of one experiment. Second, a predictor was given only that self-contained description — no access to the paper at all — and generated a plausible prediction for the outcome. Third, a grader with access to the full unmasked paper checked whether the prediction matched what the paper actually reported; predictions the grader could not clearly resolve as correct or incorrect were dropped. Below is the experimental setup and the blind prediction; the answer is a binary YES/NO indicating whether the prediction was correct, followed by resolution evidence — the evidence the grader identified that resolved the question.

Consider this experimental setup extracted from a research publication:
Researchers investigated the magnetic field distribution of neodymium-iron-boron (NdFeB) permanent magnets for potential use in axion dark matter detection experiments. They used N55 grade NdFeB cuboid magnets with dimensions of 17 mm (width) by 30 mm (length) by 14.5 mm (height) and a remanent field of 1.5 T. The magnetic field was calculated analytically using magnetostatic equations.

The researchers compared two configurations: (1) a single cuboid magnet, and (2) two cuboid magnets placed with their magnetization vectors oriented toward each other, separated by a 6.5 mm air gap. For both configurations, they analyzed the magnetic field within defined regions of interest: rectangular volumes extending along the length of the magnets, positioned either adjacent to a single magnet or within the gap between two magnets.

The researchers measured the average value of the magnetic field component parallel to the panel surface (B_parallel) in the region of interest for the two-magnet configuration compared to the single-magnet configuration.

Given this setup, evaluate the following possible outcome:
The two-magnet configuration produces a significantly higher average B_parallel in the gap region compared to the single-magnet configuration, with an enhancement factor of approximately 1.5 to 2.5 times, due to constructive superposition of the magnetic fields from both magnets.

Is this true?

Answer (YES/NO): YES